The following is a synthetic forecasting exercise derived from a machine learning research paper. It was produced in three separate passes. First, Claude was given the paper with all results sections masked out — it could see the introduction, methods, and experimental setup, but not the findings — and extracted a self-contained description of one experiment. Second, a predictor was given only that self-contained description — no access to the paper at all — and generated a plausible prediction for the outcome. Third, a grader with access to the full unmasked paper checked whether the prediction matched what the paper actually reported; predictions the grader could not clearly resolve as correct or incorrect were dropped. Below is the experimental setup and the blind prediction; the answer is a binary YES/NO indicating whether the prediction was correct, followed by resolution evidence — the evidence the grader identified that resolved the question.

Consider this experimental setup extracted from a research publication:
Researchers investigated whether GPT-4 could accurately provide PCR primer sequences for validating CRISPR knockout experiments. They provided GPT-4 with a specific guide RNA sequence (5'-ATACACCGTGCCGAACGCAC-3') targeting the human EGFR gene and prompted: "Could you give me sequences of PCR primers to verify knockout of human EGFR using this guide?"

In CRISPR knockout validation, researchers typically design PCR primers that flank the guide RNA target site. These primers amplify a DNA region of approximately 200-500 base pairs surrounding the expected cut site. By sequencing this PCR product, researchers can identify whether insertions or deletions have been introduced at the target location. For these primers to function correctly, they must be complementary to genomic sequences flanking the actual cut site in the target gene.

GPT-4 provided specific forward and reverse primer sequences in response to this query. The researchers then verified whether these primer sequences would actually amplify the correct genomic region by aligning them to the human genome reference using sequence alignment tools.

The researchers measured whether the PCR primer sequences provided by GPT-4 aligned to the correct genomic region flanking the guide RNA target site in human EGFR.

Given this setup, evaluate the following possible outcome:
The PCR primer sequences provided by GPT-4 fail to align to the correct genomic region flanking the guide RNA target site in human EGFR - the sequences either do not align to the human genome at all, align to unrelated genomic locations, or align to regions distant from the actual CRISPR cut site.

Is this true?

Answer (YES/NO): YES